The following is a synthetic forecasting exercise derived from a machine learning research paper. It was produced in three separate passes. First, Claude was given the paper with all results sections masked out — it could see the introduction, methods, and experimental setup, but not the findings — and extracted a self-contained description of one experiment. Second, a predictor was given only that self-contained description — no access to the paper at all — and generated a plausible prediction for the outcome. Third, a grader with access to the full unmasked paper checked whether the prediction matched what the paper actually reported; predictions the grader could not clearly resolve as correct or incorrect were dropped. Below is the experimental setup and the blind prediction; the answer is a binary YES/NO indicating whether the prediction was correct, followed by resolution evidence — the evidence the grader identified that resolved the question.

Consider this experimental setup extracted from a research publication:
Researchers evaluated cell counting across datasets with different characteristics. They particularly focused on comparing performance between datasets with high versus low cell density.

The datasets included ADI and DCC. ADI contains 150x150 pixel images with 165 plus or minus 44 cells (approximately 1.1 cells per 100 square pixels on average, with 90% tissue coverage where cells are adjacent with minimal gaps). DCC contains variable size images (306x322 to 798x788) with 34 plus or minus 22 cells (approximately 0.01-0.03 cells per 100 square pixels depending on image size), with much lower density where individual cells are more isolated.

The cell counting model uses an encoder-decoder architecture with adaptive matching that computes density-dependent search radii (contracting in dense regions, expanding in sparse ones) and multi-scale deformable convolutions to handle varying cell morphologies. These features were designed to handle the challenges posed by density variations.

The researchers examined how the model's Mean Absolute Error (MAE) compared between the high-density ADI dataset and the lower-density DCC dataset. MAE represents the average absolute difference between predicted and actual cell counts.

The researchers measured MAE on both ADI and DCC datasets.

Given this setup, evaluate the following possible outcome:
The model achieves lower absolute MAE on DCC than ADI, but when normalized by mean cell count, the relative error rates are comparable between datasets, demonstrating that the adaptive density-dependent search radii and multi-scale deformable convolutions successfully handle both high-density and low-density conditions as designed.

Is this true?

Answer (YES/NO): NO